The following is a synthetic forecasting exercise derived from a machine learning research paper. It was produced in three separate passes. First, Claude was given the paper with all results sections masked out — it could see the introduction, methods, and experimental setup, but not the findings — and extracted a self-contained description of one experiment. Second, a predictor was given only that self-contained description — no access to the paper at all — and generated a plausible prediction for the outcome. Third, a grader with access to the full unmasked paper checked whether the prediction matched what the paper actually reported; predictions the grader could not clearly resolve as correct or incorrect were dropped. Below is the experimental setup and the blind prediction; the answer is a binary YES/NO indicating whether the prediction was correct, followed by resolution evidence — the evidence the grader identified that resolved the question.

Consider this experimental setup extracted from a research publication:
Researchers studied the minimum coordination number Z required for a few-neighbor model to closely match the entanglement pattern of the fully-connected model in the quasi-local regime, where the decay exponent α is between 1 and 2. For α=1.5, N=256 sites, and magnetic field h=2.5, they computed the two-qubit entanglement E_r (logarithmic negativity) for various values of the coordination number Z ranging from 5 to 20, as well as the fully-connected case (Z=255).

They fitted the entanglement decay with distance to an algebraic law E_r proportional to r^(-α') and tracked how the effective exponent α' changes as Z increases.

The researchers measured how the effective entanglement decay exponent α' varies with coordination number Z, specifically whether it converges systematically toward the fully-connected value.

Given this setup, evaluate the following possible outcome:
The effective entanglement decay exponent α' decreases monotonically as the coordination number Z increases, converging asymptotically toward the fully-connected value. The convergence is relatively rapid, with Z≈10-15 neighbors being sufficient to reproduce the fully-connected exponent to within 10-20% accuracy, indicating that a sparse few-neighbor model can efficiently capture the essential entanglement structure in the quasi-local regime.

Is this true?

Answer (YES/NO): YES